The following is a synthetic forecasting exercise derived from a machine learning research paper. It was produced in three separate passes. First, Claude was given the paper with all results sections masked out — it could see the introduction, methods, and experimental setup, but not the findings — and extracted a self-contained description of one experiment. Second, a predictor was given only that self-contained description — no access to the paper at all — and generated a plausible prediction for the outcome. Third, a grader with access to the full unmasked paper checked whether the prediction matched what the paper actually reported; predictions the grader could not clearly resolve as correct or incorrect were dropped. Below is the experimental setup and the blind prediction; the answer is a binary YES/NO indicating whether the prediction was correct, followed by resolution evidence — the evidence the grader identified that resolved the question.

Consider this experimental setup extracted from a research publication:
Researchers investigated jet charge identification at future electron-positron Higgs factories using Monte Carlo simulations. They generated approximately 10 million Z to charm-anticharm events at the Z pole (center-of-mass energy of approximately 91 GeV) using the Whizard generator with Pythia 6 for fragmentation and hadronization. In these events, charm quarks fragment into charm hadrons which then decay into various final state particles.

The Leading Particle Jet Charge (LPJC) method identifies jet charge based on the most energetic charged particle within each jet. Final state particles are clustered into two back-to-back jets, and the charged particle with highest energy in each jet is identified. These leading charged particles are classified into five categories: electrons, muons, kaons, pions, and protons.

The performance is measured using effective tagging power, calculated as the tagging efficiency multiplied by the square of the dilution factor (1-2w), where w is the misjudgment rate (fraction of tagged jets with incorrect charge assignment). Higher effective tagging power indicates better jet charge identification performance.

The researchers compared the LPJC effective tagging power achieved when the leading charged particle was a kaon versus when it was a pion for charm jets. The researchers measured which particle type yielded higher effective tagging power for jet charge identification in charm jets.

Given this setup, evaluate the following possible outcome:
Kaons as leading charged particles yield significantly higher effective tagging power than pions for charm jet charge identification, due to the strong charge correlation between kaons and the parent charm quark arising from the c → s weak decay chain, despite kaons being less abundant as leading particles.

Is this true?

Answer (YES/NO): YES